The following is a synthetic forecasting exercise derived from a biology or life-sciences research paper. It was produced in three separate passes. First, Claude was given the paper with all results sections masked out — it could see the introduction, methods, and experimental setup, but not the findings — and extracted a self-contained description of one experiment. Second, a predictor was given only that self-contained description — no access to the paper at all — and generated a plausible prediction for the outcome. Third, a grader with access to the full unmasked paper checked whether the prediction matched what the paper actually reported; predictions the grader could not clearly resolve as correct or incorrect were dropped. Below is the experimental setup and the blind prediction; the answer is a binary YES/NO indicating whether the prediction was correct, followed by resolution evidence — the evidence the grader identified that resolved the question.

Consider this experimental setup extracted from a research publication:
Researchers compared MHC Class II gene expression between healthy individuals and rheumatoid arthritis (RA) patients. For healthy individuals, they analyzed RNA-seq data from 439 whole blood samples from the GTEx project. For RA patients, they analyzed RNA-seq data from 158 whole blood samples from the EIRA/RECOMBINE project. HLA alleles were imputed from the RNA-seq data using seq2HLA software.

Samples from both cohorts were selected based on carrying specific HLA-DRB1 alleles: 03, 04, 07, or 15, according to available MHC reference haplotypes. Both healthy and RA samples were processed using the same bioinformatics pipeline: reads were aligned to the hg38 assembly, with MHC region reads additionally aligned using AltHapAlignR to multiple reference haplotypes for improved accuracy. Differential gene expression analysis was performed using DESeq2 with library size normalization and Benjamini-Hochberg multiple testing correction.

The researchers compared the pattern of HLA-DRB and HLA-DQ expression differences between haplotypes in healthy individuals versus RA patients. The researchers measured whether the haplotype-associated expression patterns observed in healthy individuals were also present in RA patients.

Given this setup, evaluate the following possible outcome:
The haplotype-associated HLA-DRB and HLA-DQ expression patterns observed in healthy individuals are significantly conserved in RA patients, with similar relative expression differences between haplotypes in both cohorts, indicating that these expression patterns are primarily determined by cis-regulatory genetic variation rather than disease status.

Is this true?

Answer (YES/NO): YES